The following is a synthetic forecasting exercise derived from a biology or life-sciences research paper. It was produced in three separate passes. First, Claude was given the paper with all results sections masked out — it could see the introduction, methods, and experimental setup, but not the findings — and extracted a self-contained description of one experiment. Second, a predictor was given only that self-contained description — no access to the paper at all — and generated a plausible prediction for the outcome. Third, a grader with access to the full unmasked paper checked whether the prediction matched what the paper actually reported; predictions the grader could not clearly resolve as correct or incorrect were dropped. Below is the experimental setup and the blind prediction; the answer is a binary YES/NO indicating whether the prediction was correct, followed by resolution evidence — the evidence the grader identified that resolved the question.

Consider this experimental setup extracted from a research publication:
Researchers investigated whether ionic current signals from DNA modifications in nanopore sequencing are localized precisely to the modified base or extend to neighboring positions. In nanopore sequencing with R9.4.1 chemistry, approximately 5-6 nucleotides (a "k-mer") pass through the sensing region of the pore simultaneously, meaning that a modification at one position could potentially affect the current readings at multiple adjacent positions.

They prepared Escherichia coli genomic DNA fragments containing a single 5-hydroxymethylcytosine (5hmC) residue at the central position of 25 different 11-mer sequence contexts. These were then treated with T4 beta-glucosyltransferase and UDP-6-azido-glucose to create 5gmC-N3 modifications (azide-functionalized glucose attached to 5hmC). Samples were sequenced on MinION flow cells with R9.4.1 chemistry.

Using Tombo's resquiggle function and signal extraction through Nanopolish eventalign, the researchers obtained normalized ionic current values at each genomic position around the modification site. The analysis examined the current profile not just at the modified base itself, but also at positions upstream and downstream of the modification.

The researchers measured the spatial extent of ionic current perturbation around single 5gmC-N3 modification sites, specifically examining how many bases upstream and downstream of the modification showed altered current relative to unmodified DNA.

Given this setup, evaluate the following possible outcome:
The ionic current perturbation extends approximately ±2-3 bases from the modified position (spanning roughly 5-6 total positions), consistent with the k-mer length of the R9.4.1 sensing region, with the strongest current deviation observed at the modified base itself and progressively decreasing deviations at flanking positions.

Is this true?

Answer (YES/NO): NO